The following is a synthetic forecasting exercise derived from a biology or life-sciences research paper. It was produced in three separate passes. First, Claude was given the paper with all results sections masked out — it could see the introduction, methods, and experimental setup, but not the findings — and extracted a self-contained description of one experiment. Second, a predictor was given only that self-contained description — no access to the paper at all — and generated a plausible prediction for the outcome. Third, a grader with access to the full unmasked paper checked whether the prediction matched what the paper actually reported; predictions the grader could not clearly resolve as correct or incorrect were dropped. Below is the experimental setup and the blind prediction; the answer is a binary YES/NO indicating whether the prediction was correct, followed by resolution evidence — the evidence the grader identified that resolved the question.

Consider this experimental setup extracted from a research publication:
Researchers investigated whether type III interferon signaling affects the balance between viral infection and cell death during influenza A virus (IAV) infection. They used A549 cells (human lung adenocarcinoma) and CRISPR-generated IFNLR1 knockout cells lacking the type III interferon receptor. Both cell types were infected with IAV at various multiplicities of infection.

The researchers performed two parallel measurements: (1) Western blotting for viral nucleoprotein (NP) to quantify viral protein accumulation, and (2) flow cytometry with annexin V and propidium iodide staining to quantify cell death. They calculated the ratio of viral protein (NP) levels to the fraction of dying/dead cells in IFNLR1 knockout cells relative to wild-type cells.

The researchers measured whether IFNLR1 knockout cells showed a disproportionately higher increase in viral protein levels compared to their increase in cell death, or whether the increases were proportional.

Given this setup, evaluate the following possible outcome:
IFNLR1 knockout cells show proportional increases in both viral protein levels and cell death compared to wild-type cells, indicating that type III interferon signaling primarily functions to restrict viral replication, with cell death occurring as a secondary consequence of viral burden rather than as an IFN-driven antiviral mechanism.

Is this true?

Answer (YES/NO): NO